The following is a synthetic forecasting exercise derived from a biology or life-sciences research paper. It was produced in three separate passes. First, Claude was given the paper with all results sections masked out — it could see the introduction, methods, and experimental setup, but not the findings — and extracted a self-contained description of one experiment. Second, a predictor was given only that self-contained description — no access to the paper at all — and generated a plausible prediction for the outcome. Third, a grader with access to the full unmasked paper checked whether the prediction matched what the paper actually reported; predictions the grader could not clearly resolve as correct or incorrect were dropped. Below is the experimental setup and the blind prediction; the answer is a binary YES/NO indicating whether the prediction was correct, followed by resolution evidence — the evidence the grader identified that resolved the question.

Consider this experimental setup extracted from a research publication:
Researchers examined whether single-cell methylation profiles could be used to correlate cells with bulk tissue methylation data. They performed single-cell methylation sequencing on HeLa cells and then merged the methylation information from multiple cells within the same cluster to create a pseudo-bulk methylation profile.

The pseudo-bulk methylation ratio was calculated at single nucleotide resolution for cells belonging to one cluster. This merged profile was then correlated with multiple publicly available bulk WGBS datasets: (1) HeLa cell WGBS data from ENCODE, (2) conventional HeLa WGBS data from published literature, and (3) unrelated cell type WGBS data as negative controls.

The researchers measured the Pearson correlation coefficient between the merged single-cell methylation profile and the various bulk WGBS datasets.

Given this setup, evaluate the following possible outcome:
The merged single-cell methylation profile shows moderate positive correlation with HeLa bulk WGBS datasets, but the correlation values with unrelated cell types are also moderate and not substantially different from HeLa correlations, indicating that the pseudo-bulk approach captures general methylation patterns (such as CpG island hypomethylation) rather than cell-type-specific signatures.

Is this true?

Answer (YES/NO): NO